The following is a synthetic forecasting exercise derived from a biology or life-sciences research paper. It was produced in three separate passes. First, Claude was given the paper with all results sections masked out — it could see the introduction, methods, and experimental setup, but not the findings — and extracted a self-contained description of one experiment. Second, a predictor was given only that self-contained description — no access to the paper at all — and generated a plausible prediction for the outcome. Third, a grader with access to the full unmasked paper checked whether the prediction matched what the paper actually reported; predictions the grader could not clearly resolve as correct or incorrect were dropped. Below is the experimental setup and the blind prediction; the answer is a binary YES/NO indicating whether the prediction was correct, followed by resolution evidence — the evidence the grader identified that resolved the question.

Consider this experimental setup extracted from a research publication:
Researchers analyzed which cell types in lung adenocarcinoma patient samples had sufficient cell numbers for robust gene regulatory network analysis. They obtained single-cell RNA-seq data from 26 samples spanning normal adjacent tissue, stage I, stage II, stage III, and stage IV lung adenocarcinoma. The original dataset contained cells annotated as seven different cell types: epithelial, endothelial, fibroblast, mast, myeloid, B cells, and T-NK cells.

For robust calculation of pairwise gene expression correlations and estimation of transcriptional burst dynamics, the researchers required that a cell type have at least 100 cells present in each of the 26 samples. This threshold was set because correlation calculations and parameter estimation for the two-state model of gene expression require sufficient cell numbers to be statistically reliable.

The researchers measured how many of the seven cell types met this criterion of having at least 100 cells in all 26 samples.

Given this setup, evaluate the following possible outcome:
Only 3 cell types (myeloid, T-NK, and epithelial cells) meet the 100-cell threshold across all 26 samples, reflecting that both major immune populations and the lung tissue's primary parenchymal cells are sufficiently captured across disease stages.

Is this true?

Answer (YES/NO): YES